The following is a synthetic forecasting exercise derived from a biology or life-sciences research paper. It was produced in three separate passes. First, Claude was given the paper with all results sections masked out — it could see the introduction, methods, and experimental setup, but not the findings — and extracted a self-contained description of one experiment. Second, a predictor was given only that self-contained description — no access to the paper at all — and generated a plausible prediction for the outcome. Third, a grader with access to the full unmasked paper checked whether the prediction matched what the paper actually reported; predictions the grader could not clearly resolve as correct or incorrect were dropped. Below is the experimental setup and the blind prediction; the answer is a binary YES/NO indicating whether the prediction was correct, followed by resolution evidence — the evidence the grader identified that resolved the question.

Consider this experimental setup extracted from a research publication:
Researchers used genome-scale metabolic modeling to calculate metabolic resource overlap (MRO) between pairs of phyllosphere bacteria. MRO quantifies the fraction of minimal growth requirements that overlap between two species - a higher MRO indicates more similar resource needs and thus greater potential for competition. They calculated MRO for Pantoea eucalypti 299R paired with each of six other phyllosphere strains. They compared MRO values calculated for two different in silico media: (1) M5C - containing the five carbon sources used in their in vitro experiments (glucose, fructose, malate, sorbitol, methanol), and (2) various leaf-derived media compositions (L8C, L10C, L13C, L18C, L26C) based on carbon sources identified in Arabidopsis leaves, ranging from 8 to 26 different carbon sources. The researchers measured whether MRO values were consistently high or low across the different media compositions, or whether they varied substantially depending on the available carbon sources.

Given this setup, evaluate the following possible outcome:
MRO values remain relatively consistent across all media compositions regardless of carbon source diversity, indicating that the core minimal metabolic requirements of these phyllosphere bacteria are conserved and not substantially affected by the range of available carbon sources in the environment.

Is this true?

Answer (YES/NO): NO